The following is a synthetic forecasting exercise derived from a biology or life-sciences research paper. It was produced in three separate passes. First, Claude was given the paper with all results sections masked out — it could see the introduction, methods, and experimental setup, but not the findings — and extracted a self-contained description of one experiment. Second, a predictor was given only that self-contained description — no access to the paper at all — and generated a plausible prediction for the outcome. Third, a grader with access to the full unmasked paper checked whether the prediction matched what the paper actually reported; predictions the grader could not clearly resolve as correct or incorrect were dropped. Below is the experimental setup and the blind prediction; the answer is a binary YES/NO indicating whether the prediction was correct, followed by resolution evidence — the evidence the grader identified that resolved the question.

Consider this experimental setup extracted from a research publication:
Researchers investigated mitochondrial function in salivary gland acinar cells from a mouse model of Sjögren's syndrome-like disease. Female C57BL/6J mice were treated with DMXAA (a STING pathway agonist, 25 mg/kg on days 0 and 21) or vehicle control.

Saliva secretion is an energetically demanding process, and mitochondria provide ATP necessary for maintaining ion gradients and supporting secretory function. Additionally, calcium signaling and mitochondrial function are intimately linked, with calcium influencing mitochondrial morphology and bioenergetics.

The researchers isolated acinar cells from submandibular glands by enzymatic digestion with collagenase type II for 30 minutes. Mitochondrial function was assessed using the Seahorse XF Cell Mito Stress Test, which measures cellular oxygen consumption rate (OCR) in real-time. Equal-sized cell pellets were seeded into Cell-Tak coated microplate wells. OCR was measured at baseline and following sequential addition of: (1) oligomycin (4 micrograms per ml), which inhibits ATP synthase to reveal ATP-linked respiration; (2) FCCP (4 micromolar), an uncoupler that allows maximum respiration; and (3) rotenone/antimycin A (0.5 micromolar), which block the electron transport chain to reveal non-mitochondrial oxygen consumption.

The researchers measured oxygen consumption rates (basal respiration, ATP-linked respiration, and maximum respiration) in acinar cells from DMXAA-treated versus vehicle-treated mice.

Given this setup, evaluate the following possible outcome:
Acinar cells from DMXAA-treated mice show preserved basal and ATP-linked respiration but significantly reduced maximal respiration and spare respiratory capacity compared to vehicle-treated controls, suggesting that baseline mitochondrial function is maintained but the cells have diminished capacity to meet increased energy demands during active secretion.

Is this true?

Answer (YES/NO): NO